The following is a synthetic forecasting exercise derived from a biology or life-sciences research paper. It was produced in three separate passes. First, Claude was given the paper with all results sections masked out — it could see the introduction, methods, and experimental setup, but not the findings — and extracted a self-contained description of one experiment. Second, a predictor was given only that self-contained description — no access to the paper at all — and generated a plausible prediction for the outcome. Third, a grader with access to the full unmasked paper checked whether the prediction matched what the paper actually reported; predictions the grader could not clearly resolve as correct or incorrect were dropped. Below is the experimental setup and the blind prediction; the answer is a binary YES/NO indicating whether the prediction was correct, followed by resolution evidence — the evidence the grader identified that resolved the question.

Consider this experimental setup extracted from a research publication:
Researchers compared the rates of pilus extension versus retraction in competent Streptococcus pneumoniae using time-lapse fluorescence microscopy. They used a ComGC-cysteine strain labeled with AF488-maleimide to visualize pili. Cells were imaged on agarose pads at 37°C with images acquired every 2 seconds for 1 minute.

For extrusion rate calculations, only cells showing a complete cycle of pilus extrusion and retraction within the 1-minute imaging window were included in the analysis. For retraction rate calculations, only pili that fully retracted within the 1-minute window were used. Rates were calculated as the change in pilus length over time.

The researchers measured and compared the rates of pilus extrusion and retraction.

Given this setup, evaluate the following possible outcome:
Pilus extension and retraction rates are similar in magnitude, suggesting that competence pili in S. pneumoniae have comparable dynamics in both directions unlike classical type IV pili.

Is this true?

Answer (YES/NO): NO